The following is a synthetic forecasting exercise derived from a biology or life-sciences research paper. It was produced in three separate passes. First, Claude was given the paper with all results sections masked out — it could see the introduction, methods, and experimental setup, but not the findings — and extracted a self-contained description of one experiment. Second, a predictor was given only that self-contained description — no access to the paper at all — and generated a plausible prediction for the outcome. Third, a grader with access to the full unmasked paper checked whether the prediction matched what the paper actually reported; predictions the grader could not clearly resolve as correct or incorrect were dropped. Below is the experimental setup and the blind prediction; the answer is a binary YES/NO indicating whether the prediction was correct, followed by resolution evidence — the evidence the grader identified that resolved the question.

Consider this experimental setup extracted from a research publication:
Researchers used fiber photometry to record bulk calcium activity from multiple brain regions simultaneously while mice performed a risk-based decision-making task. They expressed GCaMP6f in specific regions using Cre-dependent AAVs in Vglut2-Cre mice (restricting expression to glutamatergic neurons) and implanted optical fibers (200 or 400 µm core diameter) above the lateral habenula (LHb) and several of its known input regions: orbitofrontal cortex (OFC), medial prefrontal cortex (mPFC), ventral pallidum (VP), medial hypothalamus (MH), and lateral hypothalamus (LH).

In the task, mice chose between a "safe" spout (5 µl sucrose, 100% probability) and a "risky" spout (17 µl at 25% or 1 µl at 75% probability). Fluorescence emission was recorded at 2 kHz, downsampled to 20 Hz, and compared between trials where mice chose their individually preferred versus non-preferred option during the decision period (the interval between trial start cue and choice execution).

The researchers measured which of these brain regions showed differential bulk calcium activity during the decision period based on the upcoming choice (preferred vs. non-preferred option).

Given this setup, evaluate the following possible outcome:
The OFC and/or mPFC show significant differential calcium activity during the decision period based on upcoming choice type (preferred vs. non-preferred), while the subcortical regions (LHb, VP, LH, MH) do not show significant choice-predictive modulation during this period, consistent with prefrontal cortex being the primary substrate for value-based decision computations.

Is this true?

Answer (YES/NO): NO